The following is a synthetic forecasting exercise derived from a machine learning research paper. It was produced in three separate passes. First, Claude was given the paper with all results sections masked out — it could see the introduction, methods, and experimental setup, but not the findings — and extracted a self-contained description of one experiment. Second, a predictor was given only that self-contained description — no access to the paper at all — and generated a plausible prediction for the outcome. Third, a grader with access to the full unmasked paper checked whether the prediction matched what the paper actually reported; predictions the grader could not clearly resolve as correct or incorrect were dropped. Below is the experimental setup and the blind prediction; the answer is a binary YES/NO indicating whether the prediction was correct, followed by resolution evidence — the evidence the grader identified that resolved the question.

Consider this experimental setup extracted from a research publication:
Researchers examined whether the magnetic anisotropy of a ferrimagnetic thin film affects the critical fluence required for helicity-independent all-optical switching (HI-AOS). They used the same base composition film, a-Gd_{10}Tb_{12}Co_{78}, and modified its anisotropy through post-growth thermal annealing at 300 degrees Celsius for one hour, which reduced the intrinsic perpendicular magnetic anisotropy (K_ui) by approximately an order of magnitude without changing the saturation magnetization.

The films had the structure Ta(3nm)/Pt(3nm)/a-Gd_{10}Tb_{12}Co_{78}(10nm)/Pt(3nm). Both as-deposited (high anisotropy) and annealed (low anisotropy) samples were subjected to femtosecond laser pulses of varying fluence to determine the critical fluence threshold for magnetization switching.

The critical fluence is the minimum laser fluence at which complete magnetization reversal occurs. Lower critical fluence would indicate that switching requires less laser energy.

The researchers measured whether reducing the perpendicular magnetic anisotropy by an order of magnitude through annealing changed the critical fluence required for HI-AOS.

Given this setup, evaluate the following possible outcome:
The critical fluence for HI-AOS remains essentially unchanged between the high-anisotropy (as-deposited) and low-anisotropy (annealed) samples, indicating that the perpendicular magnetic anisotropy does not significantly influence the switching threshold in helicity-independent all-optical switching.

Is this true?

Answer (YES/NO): YES